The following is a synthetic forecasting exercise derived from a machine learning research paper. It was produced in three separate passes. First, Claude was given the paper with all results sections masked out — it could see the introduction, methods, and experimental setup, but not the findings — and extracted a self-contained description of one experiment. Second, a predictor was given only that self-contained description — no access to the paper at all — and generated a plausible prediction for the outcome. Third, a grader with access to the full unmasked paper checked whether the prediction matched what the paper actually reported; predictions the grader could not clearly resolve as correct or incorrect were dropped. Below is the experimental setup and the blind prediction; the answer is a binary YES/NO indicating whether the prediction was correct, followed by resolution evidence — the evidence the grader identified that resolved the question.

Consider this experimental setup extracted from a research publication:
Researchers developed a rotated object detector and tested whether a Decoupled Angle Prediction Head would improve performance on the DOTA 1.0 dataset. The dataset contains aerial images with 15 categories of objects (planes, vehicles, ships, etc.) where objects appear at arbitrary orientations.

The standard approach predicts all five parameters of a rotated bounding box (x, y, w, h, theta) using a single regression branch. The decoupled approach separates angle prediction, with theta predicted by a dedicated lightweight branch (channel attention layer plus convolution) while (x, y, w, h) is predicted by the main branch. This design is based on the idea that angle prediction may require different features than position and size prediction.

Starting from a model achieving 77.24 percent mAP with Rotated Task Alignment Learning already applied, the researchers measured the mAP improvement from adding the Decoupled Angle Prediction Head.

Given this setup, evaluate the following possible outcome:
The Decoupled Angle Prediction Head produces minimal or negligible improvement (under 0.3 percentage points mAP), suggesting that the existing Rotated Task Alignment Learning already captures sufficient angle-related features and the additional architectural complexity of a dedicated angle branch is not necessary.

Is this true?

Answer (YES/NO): NO